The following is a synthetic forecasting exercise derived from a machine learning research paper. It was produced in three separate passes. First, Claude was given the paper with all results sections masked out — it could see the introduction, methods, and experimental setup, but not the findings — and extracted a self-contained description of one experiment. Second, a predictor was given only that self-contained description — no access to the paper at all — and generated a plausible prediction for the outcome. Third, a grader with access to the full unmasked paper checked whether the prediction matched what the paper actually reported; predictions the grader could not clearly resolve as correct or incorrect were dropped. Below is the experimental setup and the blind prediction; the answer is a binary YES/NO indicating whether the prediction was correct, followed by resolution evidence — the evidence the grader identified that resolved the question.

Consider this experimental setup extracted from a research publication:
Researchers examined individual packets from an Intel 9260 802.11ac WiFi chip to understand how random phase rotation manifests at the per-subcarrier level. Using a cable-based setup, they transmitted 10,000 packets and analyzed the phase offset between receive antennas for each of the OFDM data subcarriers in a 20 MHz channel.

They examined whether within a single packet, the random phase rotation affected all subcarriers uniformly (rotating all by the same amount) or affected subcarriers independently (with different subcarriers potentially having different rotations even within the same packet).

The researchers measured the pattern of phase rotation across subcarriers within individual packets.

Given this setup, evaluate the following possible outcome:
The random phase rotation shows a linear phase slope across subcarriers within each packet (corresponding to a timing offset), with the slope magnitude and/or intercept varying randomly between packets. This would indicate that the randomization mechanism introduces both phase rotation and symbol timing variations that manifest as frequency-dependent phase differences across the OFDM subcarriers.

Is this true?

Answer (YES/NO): NO